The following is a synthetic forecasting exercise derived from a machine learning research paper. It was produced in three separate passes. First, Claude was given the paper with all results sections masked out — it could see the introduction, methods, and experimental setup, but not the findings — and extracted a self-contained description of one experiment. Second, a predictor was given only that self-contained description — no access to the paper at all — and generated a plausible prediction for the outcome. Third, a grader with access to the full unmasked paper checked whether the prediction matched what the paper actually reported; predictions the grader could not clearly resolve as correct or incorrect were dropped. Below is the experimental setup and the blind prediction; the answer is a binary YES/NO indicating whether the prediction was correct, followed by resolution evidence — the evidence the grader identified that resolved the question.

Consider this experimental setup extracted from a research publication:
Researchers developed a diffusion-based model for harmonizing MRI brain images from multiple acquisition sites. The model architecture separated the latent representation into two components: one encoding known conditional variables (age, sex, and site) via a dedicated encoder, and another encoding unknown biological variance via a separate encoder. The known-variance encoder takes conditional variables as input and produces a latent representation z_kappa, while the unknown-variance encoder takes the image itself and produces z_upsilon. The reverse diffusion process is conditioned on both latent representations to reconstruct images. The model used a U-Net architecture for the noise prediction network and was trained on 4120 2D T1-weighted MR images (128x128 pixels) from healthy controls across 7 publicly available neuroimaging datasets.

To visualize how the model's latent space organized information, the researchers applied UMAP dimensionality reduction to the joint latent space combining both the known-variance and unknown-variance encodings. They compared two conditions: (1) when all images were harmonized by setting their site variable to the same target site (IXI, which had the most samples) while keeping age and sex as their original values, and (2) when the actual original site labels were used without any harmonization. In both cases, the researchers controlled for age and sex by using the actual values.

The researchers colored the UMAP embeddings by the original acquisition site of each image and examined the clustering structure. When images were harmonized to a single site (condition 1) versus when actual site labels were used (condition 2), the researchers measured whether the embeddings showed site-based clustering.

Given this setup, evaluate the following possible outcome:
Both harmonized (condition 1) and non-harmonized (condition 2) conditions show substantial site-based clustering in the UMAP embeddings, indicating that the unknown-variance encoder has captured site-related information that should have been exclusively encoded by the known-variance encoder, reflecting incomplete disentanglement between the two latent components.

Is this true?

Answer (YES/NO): NO